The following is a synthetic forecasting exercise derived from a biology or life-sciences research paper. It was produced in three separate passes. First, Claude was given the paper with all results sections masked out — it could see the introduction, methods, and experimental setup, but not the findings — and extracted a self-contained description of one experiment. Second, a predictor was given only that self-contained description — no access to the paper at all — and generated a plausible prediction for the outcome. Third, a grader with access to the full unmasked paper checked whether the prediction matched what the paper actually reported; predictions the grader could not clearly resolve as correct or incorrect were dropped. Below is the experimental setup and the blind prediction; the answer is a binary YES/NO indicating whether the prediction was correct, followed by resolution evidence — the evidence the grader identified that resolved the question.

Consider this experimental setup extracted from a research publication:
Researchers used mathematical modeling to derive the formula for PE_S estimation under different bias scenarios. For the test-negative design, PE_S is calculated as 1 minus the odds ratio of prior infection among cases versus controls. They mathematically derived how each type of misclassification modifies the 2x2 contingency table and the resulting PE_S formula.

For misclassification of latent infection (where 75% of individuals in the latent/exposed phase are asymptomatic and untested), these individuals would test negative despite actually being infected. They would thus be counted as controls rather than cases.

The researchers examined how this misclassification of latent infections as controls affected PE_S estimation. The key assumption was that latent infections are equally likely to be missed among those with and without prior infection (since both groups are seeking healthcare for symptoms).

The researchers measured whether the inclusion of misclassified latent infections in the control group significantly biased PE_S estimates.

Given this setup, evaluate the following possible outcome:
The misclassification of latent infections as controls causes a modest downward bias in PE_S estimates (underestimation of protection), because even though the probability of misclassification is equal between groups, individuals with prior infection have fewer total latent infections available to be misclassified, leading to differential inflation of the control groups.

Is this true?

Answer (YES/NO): NO